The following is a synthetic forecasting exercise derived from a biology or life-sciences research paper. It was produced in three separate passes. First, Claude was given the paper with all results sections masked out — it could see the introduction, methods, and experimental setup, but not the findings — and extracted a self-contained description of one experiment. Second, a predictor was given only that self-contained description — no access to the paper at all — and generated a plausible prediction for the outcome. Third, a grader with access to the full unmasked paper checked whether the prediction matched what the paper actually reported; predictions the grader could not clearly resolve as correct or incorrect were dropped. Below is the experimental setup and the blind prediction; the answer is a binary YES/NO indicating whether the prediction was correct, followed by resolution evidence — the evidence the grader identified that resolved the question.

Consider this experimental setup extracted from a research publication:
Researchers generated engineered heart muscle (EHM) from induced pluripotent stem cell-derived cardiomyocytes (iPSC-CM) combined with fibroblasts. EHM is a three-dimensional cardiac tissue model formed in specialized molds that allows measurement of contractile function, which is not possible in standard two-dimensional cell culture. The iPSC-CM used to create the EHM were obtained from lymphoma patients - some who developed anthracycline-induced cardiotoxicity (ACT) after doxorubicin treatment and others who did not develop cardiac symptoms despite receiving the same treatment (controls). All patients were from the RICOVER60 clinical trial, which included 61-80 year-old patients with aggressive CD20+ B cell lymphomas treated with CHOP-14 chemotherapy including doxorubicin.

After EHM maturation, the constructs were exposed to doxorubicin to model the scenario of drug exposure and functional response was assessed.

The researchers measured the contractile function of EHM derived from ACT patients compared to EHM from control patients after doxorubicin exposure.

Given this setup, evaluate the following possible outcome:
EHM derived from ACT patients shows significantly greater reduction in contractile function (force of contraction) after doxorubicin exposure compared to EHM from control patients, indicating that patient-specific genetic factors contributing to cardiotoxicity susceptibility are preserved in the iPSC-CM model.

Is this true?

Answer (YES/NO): YES